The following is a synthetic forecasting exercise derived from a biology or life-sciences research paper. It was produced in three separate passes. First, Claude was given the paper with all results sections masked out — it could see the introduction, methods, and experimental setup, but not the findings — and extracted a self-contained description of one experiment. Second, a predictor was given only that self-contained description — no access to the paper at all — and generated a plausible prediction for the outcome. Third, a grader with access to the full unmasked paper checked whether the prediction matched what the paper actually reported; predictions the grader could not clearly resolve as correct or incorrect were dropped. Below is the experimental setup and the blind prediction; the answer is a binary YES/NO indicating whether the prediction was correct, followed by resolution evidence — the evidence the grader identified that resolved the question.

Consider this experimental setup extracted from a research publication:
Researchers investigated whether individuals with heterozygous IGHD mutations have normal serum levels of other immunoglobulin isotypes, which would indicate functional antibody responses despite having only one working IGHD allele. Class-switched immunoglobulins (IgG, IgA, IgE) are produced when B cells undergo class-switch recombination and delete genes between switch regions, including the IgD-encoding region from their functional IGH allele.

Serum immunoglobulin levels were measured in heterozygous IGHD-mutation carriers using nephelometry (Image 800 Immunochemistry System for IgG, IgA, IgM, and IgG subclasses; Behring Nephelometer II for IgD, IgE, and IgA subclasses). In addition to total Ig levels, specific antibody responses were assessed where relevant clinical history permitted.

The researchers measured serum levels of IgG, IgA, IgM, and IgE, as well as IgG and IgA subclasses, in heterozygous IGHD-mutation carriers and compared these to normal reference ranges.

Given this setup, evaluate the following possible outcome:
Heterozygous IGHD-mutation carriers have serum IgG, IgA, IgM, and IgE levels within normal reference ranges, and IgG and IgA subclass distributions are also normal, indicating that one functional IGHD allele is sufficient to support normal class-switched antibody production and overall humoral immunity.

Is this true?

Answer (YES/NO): NO